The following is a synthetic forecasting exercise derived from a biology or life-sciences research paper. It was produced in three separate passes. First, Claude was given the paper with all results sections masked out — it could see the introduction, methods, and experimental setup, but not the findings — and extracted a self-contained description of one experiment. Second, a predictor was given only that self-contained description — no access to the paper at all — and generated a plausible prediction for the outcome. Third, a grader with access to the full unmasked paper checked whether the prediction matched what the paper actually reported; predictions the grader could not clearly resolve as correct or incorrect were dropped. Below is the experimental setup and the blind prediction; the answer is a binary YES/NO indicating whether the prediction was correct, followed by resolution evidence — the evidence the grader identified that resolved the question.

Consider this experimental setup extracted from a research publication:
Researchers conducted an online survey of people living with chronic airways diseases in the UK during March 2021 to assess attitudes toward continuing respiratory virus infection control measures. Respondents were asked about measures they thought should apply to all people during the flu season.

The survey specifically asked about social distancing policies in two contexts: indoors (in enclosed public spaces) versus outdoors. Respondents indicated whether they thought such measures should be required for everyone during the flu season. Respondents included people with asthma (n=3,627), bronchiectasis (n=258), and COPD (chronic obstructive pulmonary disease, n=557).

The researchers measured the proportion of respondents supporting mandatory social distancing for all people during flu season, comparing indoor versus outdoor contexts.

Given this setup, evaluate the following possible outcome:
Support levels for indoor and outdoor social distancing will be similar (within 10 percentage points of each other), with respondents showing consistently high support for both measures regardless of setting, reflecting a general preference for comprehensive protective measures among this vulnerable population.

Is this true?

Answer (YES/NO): NO